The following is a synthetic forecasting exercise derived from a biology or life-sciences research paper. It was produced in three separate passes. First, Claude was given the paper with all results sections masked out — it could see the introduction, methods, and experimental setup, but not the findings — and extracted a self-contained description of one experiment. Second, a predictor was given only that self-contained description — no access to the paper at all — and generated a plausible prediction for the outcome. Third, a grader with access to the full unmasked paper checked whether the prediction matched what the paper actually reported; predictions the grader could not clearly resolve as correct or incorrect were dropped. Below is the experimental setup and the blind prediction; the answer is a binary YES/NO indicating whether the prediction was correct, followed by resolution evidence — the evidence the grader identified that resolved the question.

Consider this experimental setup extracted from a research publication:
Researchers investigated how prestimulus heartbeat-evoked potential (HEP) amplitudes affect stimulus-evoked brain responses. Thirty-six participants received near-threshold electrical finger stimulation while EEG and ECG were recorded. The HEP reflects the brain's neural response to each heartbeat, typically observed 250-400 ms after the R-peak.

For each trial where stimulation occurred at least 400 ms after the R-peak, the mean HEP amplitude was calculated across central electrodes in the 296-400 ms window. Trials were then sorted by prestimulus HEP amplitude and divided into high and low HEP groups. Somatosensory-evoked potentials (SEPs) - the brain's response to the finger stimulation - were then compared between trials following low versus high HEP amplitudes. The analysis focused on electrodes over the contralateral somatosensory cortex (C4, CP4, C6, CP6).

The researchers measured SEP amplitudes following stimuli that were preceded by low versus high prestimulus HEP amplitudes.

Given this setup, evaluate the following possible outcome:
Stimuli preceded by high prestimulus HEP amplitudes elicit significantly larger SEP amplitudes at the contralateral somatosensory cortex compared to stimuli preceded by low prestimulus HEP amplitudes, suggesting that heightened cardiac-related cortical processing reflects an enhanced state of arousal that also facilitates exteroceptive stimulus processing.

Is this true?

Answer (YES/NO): NO